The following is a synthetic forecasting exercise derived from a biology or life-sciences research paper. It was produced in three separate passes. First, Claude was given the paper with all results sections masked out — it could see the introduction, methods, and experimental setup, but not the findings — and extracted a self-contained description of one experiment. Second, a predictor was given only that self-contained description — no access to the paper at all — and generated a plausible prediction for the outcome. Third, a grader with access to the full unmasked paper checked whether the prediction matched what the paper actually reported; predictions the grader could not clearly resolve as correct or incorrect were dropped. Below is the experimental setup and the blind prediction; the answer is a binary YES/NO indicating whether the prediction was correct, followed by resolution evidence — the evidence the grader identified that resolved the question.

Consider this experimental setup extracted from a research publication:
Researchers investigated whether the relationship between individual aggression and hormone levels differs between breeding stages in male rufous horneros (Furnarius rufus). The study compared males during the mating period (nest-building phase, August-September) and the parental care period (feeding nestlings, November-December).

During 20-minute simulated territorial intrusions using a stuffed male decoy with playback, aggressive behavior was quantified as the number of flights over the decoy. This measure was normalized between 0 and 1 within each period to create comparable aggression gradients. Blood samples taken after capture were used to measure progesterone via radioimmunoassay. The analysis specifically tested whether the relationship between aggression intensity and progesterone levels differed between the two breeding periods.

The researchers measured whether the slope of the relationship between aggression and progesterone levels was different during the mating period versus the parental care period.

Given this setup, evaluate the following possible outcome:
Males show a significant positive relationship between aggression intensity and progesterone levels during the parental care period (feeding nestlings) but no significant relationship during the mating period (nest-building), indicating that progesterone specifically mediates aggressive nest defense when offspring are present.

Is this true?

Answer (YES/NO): NO